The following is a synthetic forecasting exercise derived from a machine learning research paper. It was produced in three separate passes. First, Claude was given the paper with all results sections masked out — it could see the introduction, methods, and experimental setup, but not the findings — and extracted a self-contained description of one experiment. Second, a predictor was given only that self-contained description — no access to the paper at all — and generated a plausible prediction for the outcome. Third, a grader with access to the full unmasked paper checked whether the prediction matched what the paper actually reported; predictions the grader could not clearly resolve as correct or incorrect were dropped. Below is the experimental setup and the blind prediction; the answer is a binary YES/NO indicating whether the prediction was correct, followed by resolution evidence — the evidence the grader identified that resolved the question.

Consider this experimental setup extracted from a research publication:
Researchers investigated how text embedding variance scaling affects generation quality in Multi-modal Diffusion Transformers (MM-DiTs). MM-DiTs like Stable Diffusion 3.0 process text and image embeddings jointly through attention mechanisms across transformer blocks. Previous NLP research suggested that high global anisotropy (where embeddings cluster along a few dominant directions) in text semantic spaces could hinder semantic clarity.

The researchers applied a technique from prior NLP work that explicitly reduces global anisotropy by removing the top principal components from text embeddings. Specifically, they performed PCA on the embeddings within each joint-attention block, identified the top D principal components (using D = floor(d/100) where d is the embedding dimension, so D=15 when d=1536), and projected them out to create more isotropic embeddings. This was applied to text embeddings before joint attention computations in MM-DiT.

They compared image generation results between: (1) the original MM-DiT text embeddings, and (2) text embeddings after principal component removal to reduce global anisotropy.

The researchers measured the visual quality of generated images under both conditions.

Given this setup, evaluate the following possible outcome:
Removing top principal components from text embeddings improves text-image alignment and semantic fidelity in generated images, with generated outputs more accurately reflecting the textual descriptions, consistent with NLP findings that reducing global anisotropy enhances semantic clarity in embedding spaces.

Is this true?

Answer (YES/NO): NO